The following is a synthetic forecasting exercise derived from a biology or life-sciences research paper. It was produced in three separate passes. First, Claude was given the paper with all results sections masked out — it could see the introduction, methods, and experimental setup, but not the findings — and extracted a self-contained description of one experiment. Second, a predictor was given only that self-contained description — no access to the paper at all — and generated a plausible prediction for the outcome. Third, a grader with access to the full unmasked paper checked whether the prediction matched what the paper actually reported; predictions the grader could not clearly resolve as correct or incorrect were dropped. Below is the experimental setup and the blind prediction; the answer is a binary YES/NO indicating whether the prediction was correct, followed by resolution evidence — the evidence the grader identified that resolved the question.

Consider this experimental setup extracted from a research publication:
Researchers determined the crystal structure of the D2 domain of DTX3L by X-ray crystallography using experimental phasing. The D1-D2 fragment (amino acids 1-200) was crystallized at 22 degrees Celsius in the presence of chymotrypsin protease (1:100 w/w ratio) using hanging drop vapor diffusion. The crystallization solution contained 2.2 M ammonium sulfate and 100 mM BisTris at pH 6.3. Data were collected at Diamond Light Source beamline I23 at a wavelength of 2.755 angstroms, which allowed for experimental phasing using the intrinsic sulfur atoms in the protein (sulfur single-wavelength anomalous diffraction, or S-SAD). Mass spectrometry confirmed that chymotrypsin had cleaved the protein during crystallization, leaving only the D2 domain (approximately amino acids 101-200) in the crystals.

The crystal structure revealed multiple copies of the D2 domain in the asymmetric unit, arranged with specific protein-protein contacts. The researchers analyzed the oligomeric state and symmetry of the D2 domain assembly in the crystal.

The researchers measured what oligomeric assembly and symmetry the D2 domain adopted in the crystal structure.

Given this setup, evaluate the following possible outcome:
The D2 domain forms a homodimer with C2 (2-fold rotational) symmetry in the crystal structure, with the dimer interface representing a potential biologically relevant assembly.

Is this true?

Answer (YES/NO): NO